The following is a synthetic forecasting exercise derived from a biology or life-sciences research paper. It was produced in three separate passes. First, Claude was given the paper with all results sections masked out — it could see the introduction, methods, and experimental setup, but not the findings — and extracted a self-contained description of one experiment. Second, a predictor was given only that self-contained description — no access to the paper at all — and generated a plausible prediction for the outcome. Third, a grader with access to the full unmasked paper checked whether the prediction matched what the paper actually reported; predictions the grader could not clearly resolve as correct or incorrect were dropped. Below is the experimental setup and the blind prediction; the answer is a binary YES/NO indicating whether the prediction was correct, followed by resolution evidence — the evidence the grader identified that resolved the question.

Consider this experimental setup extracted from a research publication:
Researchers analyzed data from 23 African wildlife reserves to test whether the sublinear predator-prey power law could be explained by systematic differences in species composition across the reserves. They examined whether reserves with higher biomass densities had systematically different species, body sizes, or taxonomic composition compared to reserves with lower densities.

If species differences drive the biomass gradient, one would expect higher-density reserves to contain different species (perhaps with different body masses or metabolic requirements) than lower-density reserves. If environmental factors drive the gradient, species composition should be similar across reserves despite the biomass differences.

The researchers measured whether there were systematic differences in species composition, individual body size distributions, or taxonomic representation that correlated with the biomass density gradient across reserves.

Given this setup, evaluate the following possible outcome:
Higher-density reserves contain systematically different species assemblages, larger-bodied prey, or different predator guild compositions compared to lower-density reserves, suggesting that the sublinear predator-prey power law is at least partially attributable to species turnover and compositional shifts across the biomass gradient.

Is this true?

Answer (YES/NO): NO